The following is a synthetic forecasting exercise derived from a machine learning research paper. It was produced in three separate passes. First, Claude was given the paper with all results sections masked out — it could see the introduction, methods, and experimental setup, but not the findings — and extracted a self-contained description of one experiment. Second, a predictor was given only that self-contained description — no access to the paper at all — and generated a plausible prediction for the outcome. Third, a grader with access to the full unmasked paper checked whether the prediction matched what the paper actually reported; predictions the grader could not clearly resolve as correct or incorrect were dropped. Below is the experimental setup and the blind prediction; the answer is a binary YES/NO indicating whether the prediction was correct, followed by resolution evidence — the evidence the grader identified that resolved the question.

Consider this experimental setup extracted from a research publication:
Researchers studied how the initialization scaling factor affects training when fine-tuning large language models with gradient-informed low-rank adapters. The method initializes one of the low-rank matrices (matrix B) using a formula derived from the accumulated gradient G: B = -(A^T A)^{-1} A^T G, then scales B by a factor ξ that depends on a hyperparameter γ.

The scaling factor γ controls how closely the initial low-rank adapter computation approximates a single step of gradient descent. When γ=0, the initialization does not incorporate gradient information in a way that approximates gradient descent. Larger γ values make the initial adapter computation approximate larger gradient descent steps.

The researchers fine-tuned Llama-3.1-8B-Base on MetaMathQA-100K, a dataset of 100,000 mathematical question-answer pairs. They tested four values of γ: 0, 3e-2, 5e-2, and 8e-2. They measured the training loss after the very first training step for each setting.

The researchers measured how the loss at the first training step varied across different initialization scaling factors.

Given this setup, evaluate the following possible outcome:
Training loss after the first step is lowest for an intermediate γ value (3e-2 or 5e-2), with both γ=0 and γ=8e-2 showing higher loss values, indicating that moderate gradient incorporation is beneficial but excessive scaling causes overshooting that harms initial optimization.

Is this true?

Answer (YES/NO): NO